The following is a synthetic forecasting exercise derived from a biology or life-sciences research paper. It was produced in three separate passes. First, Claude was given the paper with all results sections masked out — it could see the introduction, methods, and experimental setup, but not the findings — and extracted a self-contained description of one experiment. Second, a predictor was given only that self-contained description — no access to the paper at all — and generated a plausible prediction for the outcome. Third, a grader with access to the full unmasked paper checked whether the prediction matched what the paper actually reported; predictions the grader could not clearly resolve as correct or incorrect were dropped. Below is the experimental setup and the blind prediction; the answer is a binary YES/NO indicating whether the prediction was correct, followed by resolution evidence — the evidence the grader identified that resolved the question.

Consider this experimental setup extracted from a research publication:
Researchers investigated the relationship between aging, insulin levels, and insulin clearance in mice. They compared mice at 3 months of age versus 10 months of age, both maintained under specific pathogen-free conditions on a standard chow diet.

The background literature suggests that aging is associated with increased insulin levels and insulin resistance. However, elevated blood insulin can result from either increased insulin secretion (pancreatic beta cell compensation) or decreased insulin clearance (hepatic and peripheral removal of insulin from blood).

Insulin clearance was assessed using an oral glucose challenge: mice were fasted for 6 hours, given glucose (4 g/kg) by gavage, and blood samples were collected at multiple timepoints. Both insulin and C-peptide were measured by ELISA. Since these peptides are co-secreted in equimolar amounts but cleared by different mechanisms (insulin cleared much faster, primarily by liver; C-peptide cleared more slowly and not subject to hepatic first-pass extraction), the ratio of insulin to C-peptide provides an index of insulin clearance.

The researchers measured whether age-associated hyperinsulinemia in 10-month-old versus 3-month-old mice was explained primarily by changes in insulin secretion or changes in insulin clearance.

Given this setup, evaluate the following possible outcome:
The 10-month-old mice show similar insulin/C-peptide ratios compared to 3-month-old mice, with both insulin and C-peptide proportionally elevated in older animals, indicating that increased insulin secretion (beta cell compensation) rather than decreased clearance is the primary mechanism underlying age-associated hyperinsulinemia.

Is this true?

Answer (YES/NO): YES